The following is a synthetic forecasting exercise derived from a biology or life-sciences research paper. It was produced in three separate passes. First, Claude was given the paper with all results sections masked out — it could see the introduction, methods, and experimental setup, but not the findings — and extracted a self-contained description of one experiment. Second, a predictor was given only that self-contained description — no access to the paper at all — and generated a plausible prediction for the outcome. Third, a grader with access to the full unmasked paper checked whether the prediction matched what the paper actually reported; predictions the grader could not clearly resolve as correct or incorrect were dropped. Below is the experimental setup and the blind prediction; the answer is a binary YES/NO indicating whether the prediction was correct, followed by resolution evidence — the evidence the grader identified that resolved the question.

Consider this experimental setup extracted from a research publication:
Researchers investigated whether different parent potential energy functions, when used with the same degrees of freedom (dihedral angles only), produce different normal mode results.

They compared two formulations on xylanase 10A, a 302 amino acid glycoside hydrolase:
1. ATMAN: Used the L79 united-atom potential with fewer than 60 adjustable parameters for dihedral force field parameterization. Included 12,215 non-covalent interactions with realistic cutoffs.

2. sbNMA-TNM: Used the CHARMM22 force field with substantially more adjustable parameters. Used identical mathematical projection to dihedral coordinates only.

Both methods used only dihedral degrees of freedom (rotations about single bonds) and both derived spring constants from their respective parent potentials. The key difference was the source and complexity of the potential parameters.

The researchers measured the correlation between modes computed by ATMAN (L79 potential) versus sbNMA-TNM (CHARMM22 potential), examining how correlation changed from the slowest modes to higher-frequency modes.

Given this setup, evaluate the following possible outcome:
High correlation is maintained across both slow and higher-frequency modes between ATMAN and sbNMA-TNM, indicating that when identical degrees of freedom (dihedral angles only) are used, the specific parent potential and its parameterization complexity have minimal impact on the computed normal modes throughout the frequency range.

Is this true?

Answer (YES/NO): NO